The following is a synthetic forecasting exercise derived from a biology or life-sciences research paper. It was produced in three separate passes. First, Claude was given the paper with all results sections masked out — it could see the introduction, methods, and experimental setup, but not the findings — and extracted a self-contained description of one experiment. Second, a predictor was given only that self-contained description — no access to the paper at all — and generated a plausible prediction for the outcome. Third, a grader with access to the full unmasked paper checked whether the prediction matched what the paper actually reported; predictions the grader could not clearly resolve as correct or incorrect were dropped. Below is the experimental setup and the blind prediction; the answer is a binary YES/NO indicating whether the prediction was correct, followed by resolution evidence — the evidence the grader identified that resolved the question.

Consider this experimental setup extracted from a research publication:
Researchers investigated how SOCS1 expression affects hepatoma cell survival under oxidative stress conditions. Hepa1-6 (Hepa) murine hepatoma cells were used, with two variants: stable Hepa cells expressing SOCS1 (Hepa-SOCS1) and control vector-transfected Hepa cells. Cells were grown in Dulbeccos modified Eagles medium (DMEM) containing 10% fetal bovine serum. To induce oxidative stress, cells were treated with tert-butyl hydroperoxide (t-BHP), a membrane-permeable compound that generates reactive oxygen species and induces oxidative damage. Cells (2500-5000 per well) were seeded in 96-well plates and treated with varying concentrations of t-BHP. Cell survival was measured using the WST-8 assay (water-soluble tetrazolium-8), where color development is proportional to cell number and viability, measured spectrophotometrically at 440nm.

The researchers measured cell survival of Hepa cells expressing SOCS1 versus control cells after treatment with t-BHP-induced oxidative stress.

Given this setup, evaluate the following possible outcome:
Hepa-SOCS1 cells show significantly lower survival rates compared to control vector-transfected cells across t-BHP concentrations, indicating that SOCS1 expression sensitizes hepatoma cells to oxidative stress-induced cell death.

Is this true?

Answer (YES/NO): YES